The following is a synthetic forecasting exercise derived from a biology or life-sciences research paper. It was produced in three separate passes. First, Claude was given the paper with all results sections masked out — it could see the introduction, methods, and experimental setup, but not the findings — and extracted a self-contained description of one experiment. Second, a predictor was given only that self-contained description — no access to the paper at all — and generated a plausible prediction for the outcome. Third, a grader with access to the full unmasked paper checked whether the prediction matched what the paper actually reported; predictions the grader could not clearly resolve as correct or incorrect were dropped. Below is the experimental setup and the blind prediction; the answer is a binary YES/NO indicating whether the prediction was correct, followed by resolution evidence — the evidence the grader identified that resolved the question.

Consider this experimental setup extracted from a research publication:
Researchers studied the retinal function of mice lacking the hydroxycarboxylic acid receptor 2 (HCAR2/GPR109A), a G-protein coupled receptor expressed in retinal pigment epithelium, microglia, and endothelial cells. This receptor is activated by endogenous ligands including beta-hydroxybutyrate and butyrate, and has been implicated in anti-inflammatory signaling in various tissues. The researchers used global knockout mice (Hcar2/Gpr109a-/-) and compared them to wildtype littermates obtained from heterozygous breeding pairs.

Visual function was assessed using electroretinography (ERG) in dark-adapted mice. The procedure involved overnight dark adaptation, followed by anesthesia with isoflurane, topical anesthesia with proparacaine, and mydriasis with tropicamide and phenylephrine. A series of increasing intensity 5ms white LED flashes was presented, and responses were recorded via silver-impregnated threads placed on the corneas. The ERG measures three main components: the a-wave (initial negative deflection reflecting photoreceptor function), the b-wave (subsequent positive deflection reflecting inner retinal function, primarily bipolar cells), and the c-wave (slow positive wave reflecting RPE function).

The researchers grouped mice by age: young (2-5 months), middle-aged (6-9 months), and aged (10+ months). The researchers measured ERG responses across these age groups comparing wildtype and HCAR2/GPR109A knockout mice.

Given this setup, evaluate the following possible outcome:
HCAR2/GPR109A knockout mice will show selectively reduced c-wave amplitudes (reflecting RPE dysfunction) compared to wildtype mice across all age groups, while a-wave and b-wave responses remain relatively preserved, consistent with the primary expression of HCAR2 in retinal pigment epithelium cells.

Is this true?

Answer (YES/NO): NO